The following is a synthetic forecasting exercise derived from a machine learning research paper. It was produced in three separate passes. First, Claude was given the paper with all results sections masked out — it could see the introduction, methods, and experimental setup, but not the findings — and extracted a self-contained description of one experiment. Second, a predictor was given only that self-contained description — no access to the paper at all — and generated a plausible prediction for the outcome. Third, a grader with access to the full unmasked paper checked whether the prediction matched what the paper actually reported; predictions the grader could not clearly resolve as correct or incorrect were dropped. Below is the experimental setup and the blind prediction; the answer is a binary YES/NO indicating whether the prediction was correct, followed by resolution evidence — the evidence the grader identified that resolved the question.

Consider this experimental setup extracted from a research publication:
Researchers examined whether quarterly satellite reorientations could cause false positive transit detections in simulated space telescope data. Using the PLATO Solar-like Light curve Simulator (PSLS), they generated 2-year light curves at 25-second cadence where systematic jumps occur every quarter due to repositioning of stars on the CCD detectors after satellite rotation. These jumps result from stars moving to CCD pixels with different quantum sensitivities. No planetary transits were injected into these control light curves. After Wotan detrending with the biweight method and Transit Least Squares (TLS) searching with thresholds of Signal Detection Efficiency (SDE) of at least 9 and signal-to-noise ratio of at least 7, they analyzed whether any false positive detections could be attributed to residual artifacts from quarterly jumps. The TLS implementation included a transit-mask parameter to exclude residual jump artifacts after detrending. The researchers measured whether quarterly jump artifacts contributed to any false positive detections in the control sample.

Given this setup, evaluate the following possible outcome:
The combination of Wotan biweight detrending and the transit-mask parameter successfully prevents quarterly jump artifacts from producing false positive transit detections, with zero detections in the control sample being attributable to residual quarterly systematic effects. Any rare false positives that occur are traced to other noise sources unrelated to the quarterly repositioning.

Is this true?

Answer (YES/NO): NO